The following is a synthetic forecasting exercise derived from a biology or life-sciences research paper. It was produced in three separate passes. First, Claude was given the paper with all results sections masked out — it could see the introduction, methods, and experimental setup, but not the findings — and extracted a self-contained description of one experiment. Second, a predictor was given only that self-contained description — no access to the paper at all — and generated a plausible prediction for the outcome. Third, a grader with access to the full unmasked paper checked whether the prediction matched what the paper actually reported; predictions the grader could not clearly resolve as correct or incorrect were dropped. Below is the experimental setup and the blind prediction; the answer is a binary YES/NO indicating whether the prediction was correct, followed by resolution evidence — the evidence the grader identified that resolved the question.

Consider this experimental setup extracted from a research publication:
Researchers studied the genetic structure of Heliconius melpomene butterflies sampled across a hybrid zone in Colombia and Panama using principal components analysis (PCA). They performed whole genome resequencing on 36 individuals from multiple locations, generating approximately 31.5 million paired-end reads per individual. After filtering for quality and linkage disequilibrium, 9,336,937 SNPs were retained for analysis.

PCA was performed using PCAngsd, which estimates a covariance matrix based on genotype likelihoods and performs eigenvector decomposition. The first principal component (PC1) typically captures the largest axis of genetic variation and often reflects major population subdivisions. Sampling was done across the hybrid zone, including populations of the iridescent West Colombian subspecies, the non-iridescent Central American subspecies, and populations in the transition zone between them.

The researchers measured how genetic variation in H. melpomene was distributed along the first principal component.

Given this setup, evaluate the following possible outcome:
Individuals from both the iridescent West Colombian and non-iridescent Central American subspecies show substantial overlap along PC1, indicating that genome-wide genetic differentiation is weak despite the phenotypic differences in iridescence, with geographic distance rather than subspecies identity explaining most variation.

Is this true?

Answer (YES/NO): NO